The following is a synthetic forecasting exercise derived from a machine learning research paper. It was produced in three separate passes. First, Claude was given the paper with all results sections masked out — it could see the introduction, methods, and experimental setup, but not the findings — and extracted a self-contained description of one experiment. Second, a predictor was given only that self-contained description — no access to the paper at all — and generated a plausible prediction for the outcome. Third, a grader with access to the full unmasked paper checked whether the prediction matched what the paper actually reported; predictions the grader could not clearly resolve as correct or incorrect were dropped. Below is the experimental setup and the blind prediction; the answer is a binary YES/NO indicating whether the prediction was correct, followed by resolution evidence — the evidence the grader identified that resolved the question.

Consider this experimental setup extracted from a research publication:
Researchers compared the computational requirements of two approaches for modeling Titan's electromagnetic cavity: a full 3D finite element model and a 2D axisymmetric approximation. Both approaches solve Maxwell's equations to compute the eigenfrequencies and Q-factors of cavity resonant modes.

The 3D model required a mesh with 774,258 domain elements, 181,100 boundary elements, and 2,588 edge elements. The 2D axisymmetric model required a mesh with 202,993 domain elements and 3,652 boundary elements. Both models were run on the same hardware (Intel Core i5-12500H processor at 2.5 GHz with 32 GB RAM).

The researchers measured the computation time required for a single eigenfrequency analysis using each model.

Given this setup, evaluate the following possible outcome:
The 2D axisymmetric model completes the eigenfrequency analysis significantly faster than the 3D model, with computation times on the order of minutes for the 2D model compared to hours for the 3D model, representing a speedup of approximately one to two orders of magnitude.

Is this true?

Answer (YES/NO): NO